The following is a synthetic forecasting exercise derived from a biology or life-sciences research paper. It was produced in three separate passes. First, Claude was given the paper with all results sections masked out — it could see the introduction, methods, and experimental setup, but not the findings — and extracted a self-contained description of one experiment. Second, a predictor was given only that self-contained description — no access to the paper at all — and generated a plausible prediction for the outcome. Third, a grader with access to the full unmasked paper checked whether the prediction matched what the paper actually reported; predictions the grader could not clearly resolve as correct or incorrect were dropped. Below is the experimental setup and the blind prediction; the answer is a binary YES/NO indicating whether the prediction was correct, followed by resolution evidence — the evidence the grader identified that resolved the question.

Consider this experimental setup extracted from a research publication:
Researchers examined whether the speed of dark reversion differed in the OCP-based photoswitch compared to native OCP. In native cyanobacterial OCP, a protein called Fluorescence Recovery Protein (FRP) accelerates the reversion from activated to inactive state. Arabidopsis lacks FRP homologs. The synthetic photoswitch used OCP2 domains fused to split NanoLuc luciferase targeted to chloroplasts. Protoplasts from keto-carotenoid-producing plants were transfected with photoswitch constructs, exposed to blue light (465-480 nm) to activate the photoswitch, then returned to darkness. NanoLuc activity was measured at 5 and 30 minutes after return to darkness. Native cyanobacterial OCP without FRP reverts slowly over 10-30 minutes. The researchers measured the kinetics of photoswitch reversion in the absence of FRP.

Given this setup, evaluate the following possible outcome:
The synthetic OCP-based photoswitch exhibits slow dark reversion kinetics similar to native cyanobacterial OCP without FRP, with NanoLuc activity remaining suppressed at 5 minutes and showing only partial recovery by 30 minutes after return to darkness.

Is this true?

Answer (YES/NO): NO